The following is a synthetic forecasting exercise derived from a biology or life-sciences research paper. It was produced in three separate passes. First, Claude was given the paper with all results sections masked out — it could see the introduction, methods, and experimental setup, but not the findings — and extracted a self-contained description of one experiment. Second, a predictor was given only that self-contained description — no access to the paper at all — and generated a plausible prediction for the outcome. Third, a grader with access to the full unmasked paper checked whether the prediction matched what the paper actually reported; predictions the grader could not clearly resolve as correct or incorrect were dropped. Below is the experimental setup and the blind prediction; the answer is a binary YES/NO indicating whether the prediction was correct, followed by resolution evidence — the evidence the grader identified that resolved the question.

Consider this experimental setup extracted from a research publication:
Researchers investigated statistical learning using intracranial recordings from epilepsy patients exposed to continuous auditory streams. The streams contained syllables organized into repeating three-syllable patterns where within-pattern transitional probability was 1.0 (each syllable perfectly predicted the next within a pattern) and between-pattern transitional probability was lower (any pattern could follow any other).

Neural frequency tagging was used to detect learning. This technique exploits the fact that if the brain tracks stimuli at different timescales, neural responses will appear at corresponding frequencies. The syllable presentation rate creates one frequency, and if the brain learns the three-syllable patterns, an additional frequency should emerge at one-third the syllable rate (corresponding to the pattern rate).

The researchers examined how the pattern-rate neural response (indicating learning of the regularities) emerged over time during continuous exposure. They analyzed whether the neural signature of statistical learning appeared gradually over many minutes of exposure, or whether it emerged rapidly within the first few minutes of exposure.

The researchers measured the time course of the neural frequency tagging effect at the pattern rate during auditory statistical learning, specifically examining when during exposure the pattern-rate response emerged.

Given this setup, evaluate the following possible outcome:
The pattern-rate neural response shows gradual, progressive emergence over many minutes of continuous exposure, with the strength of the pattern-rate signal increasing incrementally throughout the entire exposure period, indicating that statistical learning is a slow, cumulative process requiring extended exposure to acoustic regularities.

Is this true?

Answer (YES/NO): NO